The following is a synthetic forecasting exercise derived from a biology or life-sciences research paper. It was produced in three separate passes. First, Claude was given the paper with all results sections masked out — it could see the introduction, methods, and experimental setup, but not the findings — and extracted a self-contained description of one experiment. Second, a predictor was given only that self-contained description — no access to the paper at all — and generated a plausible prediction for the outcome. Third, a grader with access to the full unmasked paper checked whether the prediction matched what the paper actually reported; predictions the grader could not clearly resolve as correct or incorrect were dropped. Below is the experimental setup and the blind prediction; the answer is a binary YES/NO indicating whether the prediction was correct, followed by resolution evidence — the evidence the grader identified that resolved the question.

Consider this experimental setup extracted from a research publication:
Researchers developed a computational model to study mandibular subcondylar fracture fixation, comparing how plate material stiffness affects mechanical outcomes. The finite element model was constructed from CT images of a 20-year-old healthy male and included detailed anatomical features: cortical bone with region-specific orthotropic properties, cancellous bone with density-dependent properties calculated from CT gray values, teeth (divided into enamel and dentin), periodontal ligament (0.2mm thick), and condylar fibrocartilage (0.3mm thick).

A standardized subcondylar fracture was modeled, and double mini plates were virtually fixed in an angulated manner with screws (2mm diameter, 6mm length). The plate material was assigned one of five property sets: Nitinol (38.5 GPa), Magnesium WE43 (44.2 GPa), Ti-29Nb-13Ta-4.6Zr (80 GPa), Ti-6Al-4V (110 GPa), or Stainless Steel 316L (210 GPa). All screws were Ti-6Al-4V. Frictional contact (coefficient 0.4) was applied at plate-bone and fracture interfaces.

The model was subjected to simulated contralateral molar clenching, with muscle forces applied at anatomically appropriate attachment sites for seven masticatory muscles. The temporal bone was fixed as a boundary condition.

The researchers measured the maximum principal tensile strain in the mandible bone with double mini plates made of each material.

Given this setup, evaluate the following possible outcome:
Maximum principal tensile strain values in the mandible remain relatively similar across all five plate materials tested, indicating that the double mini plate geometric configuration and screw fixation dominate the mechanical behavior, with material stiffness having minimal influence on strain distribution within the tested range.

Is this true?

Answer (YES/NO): NO